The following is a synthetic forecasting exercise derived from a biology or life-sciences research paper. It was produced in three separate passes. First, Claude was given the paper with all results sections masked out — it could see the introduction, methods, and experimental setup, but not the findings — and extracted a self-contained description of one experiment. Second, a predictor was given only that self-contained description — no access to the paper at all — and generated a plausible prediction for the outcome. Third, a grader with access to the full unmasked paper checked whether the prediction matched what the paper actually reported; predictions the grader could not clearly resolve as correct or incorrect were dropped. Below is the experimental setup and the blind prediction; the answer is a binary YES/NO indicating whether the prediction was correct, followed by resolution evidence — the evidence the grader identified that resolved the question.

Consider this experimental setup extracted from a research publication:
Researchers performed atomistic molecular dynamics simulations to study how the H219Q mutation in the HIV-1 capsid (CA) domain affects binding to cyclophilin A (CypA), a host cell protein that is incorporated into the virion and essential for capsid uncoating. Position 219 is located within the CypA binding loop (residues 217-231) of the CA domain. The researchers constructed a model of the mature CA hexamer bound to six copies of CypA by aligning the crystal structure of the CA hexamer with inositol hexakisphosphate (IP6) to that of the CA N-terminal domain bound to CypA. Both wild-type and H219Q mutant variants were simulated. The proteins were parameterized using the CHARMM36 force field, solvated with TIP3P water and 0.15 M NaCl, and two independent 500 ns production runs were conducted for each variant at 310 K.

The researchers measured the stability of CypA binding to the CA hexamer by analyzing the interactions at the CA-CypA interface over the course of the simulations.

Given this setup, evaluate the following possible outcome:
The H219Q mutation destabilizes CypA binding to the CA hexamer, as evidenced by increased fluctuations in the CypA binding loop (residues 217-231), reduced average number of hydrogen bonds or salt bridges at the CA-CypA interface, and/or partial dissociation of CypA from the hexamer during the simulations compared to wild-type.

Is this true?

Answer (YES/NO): YES